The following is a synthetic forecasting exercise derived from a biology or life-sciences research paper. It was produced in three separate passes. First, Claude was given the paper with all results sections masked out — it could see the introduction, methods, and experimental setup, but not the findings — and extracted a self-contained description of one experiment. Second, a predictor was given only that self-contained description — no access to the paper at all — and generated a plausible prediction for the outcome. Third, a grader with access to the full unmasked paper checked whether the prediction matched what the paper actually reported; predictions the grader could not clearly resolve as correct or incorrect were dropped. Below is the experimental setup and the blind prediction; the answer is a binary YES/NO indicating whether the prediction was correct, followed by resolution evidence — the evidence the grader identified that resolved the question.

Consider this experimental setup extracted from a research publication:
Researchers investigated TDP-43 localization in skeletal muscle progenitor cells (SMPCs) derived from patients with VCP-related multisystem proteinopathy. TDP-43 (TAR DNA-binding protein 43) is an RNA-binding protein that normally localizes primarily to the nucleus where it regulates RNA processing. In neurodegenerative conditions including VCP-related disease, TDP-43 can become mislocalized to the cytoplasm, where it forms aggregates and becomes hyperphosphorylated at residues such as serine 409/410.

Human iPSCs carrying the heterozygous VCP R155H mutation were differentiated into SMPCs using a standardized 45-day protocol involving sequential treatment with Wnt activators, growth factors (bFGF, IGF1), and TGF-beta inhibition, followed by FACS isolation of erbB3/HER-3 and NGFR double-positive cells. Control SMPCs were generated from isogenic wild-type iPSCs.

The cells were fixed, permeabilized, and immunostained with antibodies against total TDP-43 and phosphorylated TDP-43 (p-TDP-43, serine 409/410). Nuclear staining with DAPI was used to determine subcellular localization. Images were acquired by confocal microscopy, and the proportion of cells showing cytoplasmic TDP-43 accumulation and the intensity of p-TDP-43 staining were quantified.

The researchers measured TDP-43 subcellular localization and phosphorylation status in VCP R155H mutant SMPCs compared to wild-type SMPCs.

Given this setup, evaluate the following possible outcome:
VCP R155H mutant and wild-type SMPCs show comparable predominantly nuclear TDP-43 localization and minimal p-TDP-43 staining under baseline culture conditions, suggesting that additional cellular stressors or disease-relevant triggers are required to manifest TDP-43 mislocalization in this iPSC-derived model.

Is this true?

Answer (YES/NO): NO